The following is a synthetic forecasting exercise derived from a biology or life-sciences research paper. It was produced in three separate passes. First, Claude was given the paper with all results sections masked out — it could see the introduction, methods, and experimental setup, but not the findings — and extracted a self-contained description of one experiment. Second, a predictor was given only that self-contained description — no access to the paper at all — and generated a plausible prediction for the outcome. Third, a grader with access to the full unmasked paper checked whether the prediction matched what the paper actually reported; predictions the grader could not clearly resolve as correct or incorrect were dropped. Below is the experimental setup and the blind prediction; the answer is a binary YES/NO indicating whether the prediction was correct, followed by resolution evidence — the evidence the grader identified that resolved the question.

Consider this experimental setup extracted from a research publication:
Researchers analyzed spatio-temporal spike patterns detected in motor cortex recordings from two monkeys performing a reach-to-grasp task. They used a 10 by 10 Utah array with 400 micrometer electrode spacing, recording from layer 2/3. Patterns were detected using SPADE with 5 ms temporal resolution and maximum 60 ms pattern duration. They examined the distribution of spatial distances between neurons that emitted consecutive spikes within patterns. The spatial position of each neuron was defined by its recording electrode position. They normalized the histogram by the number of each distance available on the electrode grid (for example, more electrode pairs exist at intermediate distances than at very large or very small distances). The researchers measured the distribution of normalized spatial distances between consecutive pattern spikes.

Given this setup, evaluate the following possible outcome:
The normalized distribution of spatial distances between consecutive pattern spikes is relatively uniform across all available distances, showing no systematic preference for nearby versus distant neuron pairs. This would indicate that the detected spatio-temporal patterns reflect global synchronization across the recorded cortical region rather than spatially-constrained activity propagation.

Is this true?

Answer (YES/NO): YES